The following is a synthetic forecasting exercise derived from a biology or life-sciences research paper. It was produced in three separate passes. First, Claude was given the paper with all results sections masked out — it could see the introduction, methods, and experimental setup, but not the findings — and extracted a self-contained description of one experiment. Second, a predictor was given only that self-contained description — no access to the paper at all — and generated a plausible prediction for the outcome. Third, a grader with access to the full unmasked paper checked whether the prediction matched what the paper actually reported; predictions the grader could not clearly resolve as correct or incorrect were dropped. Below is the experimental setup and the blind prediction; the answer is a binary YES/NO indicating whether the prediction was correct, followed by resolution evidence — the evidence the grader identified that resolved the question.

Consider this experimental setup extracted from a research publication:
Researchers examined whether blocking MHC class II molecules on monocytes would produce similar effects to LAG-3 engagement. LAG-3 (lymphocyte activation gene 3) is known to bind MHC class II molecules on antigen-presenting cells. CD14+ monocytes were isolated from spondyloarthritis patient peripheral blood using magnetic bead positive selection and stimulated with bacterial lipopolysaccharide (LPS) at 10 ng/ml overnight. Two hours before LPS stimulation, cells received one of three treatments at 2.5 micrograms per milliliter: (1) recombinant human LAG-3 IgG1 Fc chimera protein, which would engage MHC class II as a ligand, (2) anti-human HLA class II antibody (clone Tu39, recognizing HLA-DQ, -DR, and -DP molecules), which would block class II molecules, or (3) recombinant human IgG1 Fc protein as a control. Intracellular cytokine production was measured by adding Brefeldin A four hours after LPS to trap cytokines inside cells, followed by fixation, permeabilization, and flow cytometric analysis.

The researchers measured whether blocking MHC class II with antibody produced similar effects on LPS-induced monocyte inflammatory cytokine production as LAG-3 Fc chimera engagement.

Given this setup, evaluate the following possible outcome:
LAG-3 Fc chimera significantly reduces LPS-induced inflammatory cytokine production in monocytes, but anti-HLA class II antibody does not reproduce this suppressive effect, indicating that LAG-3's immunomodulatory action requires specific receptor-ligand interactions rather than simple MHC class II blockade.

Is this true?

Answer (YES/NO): NO